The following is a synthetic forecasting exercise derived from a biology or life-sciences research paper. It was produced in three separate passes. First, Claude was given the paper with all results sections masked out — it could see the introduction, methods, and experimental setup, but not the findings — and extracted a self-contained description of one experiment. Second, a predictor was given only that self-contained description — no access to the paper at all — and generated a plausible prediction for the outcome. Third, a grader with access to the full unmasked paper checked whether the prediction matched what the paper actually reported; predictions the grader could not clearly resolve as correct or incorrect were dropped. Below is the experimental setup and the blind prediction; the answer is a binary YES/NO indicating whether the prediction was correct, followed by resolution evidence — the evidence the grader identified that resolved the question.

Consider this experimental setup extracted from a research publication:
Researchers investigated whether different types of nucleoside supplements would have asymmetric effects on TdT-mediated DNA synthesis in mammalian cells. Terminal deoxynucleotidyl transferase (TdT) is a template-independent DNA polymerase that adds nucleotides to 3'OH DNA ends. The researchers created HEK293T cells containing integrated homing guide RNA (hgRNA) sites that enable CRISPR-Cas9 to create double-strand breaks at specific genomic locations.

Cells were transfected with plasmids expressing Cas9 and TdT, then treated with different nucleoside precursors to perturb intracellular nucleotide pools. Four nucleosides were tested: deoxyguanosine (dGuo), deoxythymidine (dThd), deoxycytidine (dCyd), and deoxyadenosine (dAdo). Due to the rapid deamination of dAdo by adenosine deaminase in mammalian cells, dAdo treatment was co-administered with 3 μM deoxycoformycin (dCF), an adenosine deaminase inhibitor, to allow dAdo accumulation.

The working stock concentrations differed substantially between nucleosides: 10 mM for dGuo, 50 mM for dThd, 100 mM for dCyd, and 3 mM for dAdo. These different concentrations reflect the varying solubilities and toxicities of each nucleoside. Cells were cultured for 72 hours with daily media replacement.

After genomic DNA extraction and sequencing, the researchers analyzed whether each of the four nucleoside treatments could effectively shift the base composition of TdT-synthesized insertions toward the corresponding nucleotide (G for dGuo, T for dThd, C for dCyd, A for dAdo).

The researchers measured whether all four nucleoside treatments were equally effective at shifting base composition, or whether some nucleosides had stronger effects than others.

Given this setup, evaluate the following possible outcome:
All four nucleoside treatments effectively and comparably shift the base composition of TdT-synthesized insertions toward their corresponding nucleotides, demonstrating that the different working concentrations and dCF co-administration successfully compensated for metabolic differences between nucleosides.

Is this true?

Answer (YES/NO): NO